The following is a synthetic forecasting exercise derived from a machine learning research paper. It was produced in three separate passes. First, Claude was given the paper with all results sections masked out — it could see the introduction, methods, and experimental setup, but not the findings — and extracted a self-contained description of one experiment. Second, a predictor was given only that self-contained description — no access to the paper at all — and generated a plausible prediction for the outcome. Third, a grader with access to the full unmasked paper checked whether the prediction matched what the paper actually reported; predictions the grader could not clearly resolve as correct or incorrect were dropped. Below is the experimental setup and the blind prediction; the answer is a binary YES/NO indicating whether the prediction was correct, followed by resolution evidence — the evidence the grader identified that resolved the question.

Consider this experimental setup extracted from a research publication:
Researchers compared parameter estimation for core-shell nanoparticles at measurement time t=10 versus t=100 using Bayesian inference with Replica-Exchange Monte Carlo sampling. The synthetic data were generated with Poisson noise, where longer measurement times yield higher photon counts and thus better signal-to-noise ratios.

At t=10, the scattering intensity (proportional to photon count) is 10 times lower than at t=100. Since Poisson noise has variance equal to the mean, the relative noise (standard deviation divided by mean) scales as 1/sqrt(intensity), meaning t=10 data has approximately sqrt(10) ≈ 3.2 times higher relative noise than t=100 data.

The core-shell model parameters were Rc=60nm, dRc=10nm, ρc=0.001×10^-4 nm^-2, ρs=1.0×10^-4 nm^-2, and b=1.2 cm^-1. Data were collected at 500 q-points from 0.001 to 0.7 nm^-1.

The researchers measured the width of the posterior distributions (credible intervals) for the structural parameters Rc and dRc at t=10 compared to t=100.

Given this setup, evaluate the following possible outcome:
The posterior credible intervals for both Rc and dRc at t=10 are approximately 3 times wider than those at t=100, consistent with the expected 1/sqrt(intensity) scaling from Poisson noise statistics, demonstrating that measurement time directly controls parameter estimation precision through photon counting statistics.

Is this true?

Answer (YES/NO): NO